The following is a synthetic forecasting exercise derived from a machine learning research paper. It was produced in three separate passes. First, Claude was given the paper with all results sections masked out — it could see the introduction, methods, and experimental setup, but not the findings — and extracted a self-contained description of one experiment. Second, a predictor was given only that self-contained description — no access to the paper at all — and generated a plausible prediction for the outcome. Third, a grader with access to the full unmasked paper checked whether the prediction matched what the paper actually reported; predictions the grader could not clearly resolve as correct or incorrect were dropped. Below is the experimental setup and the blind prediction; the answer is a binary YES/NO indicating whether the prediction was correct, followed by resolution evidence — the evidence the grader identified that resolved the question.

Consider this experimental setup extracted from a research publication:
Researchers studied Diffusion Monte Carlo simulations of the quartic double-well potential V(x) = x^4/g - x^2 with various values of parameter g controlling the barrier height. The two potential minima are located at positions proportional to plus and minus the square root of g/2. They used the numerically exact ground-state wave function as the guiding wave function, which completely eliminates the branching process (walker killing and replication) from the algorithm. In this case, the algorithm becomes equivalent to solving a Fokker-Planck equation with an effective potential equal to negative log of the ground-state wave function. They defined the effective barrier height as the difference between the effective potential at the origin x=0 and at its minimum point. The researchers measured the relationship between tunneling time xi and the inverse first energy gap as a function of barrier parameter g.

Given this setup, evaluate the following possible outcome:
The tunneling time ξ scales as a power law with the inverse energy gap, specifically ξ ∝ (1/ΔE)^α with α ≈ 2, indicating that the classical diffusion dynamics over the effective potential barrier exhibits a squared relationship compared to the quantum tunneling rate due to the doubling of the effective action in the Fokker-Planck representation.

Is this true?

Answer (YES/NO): NO